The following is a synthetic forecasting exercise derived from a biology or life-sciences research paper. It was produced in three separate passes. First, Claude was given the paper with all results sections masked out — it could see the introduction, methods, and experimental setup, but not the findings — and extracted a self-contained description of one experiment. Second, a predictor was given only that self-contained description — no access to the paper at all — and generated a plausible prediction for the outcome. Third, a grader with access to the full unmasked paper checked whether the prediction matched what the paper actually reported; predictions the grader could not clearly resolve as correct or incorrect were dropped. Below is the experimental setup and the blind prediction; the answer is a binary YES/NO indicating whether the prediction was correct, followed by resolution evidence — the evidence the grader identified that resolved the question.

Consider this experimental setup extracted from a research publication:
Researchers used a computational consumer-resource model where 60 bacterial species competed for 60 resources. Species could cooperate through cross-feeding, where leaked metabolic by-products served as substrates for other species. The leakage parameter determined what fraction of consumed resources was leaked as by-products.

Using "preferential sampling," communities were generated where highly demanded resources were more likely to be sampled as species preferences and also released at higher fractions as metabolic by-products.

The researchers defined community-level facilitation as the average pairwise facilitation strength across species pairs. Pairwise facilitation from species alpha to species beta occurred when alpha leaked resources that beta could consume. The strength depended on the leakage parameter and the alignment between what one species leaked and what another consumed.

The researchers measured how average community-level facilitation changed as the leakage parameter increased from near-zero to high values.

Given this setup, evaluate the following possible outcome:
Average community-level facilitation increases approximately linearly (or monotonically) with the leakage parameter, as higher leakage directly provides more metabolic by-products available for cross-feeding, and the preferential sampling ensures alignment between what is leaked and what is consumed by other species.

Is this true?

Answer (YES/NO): YES